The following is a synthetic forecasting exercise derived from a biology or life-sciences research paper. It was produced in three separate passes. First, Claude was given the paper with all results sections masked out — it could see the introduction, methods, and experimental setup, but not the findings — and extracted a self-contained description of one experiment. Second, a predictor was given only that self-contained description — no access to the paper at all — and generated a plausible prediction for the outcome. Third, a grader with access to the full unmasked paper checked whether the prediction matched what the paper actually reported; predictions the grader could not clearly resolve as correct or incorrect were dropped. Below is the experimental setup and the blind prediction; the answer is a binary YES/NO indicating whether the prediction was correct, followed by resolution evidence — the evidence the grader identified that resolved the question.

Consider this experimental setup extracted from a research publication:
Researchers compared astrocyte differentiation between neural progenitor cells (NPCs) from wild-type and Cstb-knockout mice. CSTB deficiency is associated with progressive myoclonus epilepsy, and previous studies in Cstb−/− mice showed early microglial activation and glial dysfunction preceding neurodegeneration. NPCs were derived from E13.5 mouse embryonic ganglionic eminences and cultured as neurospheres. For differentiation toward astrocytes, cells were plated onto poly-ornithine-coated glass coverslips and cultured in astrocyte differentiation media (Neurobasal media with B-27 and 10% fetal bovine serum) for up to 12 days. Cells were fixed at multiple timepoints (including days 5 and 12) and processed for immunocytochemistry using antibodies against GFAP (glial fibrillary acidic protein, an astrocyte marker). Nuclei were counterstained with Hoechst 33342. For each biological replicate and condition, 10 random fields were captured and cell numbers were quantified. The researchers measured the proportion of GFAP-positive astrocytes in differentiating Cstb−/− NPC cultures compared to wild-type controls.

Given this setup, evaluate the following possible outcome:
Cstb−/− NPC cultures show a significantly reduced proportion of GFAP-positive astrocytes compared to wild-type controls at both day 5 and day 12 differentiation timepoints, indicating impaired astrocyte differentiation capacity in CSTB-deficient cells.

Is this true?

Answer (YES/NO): NO